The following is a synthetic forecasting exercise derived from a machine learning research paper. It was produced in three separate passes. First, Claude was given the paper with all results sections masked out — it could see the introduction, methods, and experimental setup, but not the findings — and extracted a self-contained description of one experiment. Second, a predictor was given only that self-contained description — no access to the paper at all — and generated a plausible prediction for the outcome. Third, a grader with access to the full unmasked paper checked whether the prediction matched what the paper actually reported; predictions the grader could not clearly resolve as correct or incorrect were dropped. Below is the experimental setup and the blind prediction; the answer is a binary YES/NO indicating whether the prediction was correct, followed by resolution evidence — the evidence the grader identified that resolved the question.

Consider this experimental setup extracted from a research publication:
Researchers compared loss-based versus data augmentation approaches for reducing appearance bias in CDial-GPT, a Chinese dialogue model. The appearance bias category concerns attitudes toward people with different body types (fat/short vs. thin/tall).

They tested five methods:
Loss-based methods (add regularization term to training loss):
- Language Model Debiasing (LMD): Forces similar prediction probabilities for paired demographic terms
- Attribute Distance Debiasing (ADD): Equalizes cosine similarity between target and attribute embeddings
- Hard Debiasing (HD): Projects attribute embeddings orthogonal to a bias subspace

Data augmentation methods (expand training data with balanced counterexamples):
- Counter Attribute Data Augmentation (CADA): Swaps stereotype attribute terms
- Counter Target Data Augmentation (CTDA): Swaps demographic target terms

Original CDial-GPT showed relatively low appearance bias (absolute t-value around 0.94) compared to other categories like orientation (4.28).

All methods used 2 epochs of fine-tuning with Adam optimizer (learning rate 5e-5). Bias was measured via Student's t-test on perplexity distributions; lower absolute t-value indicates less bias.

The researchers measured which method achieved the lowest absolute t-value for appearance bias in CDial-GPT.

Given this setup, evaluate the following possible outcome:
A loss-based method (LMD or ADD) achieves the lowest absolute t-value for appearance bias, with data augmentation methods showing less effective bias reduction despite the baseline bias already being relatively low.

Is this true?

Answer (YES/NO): YES